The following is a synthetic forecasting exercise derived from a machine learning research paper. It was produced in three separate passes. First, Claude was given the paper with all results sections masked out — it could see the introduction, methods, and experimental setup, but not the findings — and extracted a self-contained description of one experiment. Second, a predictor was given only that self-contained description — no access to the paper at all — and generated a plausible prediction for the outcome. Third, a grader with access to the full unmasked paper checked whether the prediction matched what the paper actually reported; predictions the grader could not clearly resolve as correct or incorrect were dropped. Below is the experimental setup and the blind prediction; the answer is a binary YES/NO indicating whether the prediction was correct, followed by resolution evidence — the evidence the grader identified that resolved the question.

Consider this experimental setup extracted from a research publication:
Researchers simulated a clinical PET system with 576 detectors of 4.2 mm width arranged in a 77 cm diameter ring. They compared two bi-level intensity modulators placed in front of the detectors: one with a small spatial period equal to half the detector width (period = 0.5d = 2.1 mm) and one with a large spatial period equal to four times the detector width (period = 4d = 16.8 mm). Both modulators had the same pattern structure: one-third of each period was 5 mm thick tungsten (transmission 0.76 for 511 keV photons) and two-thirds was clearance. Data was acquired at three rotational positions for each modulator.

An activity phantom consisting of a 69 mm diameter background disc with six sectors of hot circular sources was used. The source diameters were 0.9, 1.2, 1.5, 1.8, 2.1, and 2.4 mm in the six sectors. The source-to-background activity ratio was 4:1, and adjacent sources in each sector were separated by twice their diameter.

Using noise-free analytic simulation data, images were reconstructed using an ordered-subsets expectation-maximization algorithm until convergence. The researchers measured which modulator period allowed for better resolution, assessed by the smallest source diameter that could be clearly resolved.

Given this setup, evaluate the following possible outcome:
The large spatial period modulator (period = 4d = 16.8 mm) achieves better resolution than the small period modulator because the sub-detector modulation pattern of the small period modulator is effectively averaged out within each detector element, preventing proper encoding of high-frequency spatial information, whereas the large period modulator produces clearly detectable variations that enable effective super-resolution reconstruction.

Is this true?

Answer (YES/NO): YES